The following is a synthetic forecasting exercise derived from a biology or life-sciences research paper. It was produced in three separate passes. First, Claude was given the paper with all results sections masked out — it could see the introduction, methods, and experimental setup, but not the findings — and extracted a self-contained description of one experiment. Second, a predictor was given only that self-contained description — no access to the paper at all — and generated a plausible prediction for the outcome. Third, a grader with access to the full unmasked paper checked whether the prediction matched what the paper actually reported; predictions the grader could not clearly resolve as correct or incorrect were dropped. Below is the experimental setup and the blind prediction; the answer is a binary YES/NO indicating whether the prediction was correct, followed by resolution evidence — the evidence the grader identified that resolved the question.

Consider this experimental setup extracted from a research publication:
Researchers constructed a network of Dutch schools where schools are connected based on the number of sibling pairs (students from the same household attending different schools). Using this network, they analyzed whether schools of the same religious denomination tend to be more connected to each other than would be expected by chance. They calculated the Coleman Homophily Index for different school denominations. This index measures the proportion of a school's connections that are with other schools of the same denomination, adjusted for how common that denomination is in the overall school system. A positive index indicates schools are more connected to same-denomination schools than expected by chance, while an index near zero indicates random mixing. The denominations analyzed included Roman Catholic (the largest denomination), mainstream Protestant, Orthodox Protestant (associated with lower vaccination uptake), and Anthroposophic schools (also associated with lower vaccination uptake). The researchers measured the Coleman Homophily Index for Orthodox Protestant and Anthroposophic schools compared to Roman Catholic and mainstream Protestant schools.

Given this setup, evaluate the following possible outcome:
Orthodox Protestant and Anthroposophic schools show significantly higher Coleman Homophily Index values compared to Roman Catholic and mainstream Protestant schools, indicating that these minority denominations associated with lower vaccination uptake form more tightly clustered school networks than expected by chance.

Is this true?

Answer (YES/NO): YES